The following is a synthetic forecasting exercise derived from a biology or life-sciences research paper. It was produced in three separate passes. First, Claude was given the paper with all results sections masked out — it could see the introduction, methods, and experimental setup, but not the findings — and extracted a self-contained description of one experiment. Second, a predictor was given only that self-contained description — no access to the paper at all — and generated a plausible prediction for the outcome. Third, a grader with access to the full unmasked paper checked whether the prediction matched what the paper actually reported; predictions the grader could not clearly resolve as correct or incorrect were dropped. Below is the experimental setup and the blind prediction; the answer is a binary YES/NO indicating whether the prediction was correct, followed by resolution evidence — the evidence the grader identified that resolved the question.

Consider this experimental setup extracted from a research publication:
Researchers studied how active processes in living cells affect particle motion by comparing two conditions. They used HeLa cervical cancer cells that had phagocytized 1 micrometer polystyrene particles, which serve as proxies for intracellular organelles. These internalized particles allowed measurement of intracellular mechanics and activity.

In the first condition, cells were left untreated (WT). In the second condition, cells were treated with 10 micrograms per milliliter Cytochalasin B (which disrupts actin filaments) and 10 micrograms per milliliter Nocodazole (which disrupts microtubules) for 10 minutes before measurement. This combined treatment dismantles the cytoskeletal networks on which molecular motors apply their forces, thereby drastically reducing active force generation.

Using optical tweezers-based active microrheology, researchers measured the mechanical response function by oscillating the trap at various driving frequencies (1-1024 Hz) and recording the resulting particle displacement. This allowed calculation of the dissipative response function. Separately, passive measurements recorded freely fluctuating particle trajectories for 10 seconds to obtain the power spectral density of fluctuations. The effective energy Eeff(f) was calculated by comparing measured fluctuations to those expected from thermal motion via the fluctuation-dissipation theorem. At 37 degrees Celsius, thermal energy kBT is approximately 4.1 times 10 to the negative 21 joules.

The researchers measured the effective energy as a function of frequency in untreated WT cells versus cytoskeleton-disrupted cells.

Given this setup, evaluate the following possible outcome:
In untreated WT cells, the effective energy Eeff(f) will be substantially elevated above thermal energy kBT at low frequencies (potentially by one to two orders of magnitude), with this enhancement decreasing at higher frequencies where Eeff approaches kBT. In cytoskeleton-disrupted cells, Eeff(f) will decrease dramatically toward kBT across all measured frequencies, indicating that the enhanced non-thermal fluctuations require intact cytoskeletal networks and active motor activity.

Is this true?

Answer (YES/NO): YES